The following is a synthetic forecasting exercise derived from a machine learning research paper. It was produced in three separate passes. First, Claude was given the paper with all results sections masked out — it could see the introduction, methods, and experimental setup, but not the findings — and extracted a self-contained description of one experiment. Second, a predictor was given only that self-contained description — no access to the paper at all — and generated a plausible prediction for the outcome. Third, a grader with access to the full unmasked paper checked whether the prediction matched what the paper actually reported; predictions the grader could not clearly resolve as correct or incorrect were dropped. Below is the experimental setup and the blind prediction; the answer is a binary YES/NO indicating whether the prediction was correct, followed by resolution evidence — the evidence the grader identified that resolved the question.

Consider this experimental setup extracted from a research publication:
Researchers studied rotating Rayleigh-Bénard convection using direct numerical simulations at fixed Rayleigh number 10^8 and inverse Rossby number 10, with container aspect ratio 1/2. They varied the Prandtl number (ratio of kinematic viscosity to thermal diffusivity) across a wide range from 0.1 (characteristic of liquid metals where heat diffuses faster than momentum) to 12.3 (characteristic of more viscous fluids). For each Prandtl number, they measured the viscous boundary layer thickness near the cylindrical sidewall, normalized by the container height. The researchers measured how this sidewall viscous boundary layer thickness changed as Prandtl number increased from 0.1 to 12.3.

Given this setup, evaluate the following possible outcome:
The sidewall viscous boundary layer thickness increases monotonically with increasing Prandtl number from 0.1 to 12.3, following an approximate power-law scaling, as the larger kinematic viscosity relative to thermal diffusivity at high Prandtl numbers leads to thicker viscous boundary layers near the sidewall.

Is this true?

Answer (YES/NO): NO